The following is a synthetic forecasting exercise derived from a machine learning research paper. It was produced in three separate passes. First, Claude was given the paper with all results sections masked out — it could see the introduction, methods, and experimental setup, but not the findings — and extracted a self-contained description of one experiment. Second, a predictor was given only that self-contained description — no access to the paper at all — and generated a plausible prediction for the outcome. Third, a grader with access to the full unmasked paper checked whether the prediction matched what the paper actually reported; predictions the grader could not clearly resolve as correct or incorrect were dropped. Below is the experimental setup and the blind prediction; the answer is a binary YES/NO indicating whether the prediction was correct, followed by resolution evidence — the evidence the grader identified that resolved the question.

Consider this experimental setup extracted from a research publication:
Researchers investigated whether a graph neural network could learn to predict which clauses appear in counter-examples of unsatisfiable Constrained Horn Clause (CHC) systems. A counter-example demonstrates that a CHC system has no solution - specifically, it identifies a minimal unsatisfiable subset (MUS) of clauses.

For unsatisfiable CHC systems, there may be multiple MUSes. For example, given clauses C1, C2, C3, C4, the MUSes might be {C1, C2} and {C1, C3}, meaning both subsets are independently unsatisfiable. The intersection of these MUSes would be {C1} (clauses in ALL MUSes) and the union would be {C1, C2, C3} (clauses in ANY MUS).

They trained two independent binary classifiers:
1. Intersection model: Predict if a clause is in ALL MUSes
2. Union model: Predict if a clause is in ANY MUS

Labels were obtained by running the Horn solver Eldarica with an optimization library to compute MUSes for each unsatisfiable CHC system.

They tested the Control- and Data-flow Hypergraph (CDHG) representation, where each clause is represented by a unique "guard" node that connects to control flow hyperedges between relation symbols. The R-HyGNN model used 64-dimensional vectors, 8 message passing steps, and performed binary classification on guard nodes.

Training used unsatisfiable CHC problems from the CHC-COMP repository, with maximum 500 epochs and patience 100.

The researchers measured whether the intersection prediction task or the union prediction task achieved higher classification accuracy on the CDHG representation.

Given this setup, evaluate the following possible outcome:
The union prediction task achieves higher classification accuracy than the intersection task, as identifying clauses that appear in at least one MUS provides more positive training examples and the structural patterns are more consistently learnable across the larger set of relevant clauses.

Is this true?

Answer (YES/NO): NO